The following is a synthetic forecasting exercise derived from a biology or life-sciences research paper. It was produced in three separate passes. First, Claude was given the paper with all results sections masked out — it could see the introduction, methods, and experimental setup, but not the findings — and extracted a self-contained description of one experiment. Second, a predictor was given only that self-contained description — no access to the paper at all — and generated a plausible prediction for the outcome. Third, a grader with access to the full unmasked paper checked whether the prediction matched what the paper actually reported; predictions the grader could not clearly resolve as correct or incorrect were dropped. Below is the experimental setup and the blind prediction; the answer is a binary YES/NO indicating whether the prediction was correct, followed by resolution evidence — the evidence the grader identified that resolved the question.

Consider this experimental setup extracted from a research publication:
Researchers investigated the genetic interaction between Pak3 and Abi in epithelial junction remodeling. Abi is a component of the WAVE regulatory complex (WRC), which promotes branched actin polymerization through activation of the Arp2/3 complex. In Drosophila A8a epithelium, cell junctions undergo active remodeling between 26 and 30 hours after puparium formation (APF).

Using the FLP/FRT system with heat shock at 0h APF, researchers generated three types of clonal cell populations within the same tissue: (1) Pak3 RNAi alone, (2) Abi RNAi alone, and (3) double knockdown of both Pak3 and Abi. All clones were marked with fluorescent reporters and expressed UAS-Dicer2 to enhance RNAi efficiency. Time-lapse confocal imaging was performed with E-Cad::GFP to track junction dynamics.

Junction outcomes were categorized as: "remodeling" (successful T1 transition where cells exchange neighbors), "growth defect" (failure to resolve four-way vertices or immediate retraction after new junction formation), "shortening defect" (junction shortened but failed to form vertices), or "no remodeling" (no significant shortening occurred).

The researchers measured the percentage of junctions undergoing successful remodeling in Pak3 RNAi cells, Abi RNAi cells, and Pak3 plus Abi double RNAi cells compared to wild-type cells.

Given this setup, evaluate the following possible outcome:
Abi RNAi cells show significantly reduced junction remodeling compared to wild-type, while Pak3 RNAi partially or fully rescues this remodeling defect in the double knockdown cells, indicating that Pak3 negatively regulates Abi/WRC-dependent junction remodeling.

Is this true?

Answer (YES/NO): NO